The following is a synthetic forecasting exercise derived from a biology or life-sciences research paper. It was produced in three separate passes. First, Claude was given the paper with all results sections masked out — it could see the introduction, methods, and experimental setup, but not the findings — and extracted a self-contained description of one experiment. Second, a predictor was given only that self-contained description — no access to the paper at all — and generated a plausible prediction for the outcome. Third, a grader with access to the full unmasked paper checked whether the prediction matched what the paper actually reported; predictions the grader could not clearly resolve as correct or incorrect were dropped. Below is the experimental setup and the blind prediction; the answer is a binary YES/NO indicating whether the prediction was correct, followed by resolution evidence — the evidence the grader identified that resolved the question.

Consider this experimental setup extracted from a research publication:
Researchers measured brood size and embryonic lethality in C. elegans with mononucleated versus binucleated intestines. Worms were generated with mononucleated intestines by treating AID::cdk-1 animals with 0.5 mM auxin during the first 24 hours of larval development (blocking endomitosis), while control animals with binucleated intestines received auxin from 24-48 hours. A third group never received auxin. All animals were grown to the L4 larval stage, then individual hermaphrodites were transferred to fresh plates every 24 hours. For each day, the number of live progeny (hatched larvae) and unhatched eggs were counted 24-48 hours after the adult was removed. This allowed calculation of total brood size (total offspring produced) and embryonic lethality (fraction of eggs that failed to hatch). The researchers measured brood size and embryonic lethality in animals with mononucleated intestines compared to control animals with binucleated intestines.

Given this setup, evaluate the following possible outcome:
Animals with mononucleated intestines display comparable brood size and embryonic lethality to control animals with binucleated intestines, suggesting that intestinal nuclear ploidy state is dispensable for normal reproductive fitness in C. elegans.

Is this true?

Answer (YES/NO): NO